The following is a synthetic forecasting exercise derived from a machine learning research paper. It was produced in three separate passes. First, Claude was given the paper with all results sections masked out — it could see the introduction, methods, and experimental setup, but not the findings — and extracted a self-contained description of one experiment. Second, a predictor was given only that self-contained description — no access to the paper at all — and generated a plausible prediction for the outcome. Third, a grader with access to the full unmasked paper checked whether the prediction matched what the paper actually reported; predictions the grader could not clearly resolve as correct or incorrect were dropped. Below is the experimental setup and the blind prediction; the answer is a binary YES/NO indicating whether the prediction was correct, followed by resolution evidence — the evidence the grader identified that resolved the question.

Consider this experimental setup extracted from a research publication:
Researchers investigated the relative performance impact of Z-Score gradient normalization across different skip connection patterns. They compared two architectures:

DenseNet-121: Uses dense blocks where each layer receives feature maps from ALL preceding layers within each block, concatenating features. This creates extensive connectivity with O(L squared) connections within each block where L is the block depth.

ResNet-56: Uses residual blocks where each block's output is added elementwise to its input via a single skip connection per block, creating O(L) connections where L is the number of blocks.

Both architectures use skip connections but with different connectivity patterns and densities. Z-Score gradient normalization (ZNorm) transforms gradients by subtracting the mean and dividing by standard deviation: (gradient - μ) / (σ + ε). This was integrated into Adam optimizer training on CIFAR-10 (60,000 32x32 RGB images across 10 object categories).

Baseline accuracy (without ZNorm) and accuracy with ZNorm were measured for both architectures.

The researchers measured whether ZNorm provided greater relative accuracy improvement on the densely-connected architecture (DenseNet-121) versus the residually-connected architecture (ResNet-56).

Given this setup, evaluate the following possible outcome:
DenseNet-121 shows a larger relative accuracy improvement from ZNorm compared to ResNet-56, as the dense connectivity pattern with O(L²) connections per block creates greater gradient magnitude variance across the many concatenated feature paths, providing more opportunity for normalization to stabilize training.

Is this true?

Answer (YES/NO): YES